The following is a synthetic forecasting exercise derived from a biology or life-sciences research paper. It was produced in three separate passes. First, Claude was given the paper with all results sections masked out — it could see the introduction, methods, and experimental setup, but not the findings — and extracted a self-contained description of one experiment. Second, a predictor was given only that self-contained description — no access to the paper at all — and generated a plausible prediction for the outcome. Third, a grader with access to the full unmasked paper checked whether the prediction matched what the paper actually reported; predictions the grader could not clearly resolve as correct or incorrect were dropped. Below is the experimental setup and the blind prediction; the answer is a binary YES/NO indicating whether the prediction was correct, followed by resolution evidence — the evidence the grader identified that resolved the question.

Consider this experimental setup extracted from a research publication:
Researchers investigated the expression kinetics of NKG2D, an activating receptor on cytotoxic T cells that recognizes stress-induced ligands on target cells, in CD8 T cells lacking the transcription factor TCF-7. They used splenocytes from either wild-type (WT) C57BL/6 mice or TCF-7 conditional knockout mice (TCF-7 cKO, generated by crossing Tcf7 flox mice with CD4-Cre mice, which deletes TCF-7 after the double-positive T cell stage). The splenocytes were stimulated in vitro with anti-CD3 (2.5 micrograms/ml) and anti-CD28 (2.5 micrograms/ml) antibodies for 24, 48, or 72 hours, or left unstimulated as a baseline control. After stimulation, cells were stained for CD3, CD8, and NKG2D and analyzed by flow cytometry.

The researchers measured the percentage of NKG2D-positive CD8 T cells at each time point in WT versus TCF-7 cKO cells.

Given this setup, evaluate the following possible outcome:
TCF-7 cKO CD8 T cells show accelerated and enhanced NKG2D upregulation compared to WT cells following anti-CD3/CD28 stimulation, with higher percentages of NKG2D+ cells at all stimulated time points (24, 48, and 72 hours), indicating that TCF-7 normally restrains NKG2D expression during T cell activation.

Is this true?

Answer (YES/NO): YES